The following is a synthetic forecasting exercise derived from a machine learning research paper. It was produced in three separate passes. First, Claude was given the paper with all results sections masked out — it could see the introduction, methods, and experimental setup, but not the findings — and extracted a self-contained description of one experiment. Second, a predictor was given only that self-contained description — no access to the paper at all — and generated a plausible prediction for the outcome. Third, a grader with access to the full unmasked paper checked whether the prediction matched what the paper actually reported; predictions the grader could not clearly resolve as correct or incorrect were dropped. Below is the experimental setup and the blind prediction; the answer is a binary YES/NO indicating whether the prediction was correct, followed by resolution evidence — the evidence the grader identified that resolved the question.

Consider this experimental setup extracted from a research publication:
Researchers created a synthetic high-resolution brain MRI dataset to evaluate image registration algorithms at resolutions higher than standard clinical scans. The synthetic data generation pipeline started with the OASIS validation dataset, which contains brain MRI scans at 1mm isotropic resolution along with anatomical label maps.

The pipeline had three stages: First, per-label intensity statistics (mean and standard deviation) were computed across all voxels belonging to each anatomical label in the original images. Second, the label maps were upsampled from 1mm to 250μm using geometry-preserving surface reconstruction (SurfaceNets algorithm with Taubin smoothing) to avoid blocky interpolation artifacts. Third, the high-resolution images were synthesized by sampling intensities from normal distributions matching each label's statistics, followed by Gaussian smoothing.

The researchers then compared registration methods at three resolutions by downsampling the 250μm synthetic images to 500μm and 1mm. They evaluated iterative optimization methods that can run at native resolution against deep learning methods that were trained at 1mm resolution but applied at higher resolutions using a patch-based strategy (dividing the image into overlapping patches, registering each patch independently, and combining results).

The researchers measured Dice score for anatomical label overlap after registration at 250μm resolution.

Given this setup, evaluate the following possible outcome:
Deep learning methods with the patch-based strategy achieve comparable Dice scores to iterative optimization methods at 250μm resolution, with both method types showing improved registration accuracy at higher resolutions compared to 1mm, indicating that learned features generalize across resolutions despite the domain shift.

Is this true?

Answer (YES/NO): NO